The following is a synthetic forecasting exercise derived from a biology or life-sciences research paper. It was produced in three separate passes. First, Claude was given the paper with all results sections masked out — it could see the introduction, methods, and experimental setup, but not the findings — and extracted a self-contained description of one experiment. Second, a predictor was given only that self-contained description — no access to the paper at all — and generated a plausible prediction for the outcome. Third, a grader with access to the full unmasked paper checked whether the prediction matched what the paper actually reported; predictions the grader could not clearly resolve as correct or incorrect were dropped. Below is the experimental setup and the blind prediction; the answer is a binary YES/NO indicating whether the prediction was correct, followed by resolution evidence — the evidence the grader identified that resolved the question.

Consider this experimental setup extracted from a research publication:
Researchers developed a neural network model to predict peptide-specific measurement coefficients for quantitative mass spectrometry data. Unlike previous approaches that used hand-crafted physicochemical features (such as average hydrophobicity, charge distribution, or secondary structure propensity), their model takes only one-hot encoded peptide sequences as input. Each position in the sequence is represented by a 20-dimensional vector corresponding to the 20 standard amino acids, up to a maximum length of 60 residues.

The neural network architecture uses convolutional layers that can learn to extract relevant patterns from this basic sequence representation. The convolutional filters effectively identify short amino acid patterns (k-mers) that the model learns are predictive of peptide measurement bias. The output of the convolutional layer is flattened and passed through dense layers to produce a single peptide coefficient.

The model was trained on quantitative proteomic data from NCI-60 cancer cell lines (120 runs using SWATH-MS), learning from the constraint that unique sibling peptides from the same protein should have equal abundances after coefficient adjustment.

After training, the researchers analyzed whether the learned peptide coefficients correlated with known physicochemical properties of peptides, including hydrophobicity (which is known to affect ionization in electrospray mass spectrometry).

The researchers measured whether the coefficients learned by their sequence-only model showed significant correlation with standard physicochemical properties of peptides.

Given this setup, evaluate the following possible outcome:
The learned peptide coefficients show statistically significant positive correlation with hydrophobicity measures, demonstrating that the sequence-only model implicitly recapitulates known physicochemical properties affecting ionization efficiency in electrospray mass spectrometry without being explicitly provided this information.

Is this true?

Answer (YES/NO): NO